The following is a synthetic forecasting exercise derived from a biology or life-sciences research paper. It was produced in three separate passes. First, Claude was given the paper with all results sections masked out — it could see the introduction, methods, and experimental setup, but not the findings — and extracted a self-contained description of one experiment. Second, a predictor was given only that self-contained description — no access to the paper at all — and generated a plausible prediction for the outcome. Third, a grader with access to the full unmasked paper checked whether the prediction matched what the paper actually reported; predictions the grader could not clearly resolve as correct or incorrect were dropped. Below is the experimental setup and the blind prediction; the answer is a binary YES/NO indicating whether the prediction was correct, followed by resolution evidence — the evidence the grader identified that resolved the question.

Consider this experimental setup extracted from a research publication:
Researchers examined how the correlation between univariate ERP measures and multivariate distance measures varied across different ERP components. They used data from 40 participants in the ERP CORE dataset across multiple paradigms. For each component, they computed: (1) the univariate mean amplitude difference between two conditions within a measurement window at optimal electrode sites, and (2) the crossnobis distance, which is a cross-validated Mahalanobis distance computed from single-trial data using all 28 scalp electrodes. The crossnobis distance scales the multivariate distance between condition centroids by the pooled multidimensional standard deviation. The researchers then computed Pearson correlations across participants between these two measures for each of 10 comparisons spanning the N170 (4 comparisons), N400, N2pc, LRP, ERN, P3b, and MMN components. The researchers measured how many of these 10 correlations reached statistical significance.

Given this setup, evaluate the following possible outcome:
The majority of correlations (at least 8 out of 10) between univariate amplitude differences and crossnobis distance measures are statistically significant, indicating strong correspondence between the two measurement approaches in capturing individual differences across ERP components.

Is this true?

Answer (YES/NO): NO